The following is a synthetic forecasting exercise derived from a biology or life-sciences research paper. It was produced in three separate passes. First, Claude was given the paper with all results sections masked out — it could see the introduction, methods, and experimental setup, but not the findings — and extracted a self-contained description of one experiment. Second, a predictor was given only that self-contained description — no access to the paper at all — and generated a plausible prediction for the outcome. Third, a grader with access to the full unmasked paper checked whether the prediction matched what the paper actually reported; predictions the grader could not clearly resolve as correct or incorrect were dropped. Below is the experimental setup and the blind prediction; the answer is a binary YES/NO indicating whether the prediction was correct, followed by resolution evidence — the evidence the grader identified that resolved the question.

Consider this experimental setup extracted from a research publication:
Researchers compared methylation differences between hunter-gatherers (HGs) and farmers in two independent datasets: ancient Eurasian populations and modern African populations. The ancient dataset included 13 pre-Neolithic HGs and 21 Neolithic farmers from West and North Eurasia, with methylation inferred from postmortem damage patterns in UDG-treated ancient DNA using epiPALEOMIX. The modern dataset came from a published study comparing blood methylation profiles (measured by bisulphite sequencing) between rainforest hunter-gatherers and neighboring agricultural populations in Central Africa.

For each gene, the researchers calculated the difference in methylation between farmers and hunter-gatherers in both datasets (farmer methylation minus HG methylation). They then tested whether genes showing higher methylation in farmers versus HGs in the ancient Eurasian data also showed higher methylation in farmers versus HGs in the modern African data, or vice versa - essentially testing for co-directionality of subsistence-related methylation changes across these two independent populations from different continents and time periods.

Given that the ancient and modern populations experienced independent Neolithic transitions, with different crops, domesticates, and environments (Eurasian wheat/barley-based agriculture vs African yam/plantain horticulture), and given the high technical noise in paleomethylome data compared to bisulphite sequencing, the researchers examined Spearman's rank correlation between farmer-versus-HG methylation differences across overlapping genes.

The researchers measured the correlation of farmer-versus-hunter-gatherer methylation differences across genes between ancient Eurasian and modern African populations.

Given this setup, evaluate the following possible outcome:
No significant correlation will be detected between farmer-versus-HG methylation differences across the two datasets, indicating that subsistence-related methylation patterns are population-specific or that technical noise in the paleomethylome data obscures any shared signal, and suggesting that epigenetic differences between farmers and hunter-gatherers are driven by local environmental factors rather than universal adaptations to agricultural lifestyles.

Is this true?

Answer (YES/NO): YES